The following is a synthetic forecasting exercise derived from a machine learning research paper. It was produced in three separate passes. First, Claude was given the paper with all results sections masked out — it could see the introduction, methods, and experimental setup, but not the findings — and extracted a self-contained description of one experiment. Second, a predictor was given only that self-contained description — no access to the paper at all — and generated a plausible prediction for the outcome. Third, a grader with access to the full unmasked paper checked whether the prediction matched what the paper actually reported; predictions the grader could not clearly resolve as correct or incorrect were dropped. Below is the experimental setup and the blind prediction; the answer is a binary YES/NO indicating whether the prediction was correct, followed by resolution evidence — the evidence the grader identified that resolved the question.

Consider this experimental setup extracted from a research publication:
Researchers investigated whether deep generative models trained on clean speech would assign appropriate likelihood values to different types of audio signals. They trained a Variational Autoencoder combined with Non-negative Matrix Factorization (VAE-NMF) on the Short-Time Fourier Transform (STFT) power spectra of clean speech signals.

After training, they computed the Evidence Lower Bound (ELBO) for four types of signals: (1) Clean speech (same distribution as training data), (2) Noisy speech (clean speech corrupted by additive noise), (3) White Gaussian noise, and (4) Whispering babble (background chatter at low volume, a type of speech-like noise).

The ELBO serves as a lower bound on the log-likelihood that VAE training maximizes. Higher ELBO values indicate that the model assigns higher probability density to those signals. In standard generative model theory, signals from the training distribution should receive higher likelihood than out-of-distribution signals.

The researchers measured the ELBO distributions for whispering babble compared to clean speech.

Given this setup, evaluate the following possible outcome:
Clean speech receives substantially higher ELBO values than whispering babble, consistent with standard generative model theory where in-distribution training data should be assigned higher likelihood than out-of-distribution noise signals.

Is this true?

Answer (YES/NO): NO